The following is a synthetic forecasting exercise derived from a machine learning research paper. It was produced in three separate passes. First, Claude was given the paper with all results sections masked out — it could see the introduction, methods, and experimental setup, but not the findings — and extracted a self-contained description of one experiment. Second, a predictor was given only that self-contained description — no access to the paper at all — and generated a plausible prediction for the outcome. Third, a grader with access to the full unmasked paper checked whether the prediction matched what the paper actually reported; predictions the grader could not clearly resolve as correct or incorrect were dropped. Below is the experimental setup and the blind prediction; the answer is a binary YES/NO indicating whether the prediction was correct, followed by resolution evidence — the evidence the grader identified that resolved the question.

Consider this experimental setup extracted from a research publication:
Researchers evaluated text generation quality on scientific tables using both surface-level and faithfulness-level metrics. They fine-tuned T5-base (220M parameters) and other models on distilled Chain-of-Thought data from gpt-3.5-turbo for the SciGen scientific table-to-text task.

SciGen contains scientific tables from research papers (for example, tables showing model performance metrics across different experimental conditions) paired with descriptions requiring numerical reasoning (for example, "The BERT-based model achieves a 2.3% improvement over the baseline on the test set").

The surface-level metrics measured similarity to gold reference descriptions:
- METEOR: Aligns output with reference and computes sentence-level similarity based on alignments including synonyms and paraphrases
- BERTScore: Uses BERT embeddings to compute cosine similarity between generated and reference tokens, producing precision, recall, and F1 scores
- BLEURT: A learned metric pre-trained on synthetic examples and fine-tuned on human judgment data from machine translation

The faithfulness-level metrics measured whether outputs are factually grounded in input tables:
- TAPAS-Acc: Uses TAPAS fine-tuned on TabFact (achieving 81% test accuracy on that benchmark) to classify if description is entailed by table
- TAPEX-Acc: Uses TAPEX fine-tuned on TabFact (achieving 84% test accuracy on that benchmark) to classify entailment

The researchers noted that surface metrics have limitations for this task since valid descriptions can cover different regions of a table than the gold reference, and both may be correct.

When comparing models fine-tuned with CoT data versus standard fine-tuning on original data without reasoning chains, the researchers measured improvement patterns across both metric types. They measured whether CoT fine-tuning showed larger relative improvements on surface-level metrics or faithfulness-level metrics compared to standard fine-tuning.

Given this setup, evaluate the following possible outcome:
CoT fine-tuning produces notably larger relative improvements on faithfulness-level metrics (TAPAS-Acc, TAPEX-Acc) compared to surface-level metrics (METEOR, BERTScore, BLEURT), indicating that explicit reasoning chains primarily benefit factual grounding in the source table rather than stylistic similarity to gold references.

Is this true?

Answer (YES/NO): YES